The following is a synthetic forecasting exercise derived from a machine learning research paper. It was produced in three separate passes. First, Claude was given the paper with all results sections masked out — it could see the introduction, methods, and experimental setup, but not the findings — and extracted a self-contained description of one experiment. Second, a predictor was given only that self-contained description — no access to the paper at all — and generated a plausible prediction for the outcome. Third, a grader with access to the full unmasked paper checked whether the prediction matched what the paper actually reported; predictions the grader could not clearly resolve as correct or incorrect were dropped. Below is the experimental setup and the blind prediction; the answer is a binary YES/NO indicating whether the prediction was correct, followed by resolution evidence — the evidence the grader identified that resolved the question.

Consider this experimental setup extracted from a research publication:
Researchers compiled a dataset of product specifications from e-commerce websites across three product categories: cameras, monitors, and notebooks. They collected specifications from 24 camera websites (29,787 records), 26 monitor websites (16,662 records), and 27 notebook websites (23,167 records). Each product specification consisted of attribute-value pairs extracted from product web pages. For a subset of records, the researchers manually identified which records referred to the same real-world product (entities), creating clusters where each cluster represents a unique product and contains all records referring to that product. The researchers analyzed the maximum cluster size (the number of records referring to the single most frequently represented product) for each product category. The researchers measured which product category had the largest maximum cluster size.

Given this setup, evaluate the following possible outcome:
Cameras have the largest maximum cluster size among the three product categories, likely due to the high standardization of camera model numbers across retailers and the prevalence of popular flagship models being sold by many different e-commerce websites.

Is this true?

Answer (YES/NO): YES